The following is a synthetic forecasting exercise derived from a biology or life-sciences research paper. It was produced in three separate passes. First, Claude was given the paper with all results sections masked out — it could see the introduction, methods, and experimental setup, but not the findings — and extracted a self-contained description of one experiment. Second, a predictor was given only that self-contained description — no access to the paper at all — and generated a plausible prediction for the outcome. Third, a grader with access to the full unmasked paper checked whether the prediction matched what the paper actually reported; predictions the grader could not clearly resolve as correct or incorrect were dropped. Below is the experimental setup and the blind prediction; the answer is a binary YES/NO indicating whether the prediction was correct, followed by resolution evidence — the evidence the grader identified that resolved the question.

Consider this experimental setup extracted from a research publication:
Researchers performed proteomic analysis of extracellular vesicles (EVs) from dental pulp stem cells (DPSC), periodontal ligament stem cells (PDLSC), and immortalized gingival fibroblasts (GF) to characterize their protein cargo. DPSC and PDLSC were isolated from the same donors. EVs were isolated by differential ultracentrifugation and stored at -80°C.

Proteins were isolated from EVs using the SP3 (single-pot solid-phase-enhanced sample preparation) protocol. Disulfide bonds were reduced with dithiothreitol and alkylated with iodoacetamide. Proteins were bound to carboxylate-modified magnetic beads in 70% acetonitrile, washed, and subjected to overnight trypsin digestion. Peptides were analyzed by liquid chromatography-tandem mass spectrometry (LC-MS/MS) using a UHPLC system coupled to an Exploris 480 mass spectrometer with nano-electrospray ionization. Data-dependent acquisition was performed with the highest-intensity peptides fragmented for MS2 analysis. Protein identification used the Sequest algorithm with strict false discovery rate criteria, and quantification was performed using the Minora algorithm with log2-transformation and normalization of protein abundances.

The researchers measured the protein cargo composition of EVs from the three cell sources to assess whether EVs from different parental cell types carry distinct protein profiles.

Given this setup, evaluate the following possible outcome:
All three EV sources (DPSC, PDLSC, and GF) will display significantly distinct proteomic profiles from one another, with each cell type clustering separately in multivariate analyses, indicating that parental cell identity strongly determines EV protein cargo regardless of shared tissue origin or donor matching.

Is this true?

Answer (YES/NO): NO